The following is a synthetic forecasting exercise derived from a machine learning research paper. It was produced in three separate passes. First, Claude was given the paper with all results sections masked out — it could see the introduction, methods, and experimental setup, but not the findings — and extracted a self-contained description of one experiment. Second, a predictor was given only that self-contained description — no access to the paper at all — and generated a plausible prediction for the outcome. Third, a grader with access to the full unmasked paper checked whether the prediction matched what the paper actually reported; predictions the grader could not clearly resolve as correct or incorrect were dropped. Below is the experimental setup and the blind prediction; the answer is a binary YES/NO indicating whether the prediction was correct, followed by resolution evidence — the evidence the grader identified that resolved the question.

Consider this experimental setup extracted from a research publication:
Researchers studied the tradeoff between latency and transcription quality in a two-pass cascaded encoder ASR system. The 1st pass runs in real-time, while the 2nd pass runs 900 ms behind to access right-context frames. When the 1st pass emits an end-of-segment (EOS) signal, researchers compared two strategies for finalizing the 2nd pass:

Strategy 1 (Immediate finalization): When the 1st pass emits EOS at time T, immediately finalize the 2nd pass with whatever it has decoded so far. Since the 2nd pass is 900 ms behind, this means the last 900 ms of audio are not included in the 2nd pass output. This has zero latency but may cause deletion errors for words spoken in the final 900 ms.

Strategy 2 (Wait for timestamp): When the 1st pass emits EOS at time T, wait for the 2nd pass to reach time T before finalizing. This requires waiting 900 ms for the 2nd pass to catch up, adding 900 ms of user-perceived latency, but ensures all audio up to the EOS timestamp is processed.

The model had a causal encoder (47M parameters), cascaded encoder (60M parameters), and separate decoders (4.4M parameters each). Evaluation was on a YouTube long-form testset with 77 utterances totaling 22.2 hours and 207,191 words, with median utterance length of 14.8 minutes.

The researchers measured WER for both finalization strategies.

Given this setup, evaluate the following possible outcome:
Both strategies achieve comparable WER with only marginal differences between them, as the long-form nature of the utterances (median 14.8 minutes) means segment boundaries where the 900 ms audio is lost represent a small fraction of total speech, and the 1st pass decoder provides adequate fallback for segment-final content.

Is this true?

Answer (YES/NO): NO